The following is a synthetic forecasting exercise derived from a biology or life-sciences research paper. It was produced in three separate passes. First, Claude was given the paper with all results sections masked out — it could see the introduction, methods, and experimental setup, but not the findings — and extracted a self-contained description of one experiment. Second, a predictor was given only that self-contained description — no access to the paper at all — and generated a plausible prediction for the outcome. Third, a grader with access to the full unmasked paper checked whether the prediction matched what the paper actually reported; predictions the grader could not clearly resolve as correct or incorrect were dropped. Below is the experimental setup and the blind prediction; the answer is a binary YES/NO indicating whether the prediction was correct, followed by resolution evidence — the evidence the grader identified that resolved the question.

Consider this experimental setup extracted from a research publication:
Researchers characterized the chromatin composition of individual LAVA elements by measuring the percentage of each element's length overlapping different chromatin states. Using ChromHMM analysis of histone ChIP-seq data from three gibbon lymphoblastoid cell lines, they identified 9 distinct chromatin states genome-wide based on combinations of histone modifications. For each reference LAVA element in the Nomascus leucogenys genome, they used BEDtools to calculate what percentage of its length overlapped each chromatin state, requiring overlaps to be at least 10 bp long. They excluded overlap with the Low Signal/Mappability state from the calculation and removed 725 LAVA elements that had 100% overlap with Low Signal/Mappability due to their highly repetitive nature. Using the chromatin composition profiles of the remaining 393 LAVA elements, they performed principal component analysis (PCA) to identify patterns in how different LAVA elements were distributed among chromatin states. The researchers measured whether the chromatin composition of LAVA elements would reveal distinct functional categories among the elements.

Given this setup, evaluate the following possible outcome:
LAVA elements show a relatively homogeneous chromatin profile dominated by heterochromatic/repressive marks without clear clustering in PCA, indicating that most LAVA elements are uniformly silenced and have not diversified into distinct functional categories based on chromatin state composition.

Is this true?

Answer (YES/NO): NO